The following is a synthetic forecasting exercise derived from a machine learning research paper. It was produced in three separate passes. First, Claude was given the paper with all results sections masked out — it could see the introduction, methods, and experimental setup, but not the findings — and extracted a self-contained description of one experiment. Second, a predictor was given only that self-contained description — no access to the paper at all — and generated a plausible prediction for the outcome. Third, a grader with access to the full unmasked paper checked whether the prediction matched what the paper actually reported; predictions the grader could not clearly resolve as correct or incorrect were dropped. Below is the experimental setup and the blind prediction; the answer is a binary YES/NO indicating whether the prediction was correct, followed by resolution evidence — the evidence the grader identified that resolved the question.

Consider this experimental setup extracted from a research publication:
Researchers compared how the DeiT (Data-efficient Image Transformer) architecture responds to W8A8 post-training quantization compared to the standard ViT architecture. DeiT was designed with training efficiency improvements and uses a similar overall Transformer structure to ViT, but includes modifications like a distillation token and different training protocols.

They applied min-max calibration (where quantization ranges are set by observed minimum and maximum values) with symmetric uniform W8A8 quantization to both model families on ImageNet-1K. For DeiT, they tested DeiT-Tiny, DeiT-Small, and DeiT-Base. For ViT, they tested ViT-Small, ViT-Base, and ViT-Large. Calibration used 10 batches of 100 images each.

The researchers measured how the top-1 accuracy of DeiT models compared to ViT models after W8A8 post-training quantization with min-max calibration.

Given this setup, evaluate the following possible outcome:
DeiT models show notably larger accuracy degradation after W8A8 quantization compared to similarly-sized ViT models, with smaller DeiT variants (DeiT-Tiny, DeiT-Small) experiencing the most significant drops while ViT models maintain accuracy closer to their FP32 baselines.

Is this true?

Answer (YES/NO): NO